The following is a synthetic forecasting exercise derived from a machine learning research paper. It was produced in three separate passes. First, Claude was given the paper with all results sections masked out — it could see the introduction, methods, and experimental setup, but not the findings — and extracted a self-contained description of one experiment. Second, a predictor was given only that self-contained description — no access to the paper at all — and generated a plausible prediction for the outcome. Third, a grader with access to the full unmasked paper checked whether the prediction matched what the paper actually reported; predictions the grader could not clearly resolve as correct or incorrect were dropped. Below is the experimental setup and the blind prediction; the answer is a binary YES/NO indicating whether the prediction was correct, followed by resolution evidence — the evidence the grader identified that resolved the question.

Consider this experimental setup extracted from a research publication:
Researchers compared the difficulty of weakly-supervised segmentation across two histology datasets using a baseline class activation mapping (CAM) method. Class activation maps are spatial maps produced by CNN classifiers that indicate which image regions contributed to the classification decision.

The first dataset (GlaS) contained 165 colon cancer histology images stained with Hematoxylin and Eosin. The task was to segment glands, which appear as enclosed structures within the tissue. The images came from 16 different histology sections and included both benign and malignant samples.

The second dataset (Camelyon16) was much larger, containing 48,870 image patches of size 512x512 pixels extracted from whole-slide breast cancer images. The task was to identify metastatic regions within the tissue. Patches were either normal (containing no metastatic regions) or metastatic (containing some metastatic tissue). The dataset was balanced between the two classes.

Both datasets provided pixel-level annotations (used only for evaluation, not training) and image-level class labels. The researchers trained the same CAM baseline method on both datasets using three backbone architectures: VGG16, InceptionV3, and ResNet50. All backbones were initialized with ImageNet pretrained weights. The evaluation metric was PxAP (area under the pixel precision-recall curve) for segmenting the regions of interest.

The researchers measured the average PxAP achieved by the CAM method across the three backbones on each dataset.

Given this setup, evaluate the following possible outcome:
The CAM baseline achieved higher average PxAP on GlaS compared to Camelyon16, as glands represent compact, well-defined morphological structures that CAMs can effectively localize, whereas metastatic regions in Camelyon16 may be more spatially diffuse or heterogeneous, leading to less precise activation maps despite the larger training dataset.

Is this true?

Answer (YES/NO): YES